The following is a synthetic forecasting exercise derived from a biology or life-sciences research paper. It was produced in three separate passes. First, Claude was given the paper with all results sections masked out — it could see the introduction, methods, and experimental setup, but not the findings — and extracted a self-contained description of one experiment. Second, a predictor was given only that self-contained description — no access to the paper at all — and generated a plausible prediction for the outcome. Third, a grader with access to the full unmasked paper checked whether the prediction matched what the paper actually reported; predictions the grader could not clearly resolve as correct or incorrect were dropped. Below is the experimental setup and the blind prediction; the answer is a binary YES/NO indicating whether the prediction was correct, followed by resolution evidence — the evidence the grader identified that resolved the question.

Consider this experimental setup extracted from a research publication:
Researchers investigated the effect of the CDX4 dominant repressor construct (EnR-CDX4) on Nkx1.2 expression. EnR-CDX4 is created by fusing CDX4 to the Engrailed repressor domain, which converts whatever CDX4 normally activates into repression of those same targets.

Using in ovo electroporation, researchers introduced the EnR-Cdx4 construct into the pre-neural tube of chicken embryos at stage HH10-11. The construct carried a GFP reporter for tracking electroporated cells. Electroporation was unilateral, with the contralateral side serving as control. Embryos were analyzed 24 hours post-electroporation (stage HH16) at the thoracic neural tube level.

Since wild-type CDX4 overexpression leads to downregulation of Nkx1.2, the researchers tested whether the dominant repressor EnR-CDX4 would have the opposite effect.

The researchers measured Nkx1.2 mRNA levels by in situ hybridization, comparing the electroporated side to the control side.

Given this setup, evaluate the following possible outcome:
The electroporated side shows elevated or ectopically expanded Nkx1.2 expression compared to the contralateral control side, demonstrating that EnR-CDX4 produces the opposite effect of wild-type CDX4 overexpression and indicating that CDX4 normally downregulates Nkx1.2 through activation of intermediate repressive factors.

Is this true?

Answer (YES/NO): NO